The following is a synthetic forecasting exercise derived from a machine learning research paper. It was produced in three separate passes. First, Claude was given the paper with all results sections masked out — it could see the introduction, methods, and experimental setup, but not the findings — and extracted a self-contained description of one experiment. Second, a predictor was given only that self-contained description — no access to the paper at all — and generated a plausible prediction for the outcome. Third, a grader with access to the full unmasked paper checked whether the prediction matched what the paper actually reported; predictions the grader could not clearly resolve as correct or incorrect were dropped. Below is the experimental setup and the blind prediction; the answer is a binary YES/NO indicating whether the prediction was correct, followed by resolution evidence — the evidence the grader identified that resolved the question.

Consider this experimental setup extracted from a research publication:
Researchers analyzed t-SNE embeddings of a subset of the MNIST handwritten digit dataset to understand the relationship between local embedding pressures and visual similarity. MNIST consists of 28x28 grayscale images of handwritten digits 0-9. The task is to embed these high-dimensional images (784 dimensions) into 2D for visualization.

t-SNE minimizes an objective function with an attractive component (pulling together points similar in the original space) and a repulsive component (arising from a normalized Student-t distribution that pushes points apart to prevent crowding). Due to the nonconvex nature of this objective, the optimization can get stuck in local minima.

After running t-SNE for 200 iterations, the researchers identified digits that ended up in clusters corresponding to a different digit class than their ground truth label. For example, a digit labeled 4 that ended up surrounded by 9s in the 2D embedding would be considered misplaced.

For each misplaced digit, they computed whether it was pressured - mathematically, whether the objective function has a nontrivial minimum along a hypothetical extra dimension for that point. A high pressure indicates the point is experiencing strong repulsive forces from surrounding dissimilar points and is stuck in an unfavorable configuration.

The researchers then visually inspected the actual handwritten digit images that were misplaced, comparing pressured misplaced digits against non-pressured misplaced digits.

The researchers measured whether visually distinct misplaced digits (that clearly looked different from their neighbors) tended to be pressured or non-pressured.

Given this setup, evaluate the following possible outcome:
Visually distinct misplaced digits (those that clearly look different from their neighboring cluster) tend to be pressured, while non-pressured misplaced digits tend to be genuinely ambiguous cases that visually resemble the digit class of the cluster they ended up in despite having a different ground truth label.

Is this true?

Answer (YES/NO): YES